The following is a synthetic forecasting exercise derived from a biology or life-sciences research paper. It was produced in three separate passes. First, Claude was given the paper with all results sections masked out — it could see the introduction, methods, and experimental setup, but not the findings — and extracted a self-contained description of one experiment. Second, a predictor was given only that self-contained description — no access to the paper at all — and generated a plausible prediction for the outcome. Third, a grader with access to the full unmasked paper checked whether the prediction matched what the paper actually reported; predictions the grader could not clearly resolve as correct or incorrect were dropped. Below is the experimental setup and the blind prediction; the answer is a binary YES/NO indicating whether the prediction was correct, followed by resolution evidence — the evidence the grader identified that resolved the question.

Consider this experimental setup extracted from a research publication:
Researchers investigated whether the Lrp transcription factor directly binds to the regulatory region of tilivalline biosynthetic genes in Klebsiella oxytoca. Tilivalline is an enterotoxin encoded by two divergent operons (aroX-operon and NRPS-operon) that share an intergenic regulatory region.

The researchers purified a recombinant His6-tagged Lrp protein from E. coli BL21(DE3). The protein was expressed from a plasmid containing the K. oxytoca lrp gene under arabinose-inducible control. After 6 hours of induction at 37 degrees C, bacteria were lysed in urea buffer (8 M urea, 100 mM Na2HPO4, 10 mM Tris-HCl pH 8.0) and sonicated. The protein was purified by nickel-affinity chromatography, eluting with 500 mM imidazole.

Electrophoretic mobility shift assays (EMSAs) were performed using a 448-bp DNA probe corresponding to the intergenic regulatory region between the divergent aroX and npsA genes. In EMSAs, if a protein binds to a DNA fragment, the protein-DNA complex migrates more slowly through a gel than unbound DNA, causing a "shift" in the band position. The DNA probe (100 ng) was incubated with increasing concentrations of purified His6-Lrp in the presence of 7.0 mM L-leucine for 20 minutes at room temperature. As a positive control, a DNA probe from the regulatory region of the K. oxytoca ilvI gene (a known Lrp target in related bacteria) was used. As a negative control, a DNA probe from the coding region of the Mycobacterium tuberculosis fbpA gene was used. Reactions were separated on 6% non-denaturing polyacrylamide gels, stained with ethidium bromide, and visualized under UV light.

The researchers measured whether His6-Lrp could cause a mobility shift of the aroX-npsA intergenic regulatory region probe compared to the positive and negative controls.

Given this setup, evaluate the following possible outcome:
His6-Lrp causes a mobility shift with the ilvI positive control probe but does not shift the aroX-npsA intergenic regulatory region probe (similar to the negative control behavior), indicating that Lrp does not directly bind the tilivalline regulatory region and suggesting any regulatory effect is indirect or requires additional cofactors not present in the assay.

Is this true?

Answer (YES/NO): NO